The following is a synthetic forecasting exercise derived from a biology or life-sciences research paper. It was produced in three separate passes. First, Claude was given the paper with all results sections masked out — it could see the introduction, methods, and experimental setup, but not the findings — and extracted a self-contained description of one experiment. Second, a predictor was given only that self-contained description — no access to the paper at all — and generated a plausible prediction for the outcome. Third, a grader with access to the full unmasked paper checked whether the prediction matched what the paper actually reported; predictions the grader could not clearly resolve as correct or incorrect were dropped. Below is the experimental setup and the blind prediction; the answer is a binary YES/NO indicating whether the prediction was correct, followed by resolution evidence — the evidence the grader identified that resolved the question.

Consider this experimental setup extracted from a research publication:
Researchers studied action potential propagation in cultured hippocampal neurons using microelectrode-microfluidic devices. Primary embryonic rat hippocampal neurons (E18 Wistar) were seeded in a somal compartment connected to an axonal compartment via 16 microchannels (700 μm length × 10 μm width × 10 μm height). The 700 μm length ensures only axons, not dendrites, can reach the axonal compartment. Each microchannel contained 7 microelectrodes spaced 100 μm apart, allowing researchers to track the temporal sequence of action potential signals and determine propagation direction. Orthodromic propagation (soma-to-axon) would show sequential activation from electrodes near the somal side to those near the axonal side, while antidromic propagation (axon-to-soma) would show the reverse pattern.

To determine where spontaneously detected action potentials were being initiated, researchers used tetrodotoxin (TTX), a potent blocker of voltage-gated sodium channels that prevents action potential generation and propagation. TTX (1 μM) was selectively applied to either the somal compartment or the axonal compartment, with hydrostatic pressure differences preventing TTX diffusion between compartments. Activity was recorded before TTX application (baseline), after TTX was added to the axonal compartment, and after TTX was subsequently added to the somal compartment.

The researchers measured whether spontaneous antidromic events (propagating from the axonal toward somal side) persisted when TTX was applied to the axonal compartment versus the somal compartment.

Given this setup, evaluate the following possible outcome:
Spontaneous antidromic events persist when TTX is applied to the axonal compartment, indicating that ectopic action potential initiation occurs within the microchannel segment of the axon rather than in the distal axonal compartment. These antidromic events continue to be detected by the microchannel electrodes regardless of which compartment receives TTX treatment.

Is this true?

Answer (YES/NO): NO